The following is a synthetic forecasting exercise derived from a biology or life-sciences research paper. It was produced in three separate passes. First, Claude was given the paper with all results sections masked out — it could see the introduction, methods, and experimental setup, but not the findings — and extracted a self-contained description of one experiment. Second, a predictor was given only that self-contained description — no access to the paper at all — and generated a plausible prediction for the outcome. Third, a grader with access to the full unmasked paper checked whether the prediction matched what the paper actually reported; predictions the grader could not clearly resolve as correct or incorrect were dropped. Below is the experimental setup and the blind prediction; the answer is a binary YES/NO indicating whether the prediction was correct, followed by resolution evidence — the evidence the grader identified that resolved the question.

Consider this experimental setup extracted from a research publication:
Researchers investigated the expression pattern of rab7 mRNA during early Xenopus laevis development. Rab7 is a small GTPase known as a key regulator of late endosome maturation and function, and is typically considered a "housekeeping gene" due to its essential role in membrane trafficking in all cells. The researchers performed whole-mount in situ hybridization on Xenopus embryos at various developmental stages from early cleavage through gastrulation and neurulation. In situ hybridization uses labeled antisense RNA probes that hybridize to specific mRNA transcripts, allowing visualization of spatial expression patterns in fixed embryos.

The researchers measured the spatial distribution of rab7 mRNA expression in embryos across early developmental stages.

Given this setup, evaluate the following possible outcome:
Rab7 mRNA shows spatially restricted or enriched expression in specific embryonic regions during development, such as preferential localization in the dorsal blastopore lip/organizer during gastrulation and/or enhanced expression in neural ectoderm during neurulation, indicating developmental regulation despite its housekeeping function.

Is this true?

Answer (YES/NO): NO